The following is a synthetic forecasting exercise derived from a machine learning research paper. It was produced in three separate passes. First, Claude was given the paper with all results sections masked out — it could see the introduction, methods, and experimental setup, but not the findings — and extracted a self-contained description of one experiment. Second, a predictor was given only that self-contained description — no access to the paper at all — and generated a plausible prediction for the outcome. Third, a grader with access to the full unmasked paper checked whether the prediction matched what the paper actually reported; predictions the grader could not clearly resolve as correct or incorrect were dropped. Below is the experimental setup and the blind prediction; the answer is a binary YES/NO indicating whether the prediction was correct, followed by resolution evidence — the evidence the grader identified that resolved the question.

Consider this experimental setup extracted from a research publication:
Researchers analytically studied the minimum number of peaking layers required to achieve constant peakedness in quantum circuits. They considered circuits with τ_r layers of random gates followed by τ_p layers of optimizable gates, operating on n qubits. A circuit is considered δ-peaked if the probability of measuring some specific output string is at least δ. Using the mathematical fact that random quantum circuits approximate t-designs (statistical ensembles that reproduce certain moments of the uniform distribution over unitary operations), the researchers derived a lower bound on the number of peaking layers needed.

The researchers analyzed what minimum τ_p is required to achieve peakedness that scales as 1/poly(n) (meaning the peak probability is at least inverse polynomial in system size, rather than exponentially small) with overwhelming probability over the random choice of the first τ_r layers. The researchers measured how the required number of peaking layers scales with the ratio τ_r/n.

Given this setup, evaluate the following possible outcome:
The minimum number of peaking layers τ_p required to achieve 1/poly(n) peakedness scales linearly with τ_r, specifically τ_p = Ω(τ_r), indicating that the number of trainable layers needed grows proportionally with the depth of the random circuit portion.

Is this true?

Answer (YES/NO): NO